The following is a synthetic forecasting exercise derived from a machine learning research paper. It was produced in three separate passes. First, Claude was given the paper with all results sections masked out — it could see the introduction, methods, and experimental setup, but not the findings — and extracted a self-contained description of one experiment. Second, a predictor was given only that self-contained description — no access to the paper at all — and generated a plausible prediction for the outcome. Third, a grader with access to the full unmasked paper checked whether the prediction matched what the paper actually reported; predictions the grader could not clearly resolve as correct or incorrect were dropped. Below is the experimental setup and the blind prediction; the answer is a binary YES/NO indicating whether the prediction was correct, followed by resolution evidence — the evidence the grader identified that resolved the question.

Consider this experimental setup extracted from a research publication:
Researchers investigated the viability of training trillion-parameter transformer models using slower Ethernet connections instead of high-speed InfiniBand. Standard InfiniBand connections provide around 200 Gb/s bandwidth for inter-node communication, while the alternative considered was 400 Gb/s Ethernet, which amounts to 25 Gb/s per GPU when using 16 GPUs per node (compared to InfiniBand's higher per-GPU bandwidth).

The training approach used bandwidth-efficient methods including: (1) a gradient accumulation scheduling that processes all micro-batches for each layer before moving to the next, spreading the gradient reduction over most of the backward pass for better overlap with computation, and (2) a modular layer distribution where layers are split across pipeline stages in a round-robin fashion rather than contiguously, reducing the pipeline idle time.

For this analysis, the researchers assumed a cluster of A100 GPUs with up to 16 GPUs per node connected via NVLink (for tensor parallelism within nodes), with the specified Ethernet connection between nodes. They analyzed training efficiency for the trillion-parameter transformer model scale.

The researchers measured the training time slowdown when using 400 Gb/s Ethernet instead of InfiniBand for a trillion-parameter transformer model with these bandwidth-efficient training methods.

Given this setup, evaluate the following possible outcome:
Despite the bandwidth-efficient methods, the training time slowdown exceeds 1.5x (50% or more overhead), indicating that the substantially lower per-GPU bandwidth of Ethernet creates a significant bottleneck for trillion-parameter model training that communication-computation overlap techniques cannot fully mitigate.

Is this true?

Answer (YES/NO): NO